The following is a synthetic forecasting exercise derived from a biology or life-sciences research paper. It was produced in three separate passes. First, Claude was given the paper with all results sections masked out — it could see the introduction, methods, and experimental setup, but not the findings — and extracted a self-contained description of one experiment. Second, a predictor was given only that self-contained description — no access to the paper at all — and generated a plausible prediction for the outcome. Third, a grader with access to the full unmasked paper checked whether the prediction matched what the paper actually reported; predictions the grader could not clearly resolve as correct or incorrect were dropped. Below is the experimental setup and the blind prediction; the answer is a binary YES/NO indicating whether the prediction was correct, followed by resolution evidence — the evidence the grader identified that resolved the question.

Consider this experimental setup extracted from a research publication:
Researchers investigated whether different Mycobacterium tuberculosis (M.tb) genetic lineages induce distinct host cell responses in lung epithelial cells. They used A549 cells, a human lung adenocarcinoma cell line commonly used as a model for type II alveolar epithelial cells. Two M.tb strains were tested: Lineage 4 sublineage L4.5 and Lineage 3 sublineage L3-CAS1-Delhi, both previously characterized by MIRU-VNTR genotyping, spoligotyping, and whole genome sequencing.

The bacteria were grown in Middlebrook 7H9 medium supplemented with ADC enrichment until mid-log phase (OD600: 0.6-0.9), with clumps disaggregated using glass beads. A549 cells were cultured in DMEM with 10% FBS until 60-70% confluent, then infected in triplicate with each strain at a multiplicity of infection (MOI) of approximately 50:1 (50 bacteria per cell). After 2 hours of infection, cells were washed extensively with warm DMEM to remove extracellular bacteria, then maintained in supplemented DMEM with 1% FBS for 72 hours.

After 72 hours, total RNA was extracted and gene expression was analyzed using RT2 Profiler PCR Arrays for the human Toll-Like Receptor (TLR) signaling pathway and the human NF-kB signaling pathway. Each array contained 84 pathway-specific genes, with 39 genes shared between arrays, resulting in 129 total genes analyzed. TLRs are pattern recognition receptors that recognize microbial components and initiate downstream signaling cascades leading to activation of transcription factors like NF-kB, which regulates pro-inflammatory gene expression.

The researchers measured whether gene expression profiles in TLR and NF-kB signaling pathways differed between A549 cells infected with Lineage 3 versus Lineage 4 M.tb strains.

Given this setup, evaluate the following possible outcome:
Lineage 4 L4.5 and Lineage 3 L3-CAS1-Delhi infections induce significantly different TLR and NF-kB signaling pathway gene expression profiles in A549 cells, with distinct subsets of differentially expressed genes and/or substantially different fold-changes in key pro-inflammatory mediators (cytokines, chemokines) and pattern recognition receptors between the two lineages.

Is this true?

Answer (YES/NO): YES